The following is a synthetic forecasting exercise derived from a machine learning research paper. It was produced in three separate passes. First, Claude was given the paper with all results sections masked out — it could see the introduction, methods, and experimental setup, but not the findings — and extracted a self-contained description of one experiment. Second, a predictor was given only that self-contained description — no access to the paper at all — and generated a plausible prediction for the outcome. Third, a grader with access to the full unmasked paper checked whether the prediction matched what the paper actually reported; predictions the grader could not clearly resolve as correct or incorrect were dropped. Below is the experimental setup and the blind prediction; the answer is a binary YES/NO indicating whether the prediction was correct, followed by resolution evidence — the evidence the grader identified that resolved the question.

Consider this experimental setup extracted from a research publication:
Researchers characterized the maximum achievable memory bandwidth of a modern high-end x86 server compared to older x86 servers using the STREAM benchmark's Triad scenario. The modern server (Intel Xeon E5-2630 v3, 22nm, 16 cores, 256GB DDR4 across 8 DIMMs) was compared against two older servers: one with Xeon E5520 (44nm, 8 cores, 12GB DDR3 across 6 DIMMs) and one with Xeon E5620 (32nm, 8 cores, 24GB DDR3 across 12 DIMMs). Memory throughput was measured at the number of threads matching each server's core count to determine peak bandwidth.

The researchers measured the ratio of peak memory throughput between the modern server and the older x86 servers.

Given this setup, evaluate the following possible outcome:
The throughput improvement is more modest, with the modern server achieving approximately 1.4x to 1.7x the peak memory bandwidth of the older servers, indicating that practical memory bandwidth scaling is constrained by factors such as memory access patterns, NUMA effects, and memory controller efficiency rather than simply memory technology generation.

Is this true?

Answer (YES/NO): NO